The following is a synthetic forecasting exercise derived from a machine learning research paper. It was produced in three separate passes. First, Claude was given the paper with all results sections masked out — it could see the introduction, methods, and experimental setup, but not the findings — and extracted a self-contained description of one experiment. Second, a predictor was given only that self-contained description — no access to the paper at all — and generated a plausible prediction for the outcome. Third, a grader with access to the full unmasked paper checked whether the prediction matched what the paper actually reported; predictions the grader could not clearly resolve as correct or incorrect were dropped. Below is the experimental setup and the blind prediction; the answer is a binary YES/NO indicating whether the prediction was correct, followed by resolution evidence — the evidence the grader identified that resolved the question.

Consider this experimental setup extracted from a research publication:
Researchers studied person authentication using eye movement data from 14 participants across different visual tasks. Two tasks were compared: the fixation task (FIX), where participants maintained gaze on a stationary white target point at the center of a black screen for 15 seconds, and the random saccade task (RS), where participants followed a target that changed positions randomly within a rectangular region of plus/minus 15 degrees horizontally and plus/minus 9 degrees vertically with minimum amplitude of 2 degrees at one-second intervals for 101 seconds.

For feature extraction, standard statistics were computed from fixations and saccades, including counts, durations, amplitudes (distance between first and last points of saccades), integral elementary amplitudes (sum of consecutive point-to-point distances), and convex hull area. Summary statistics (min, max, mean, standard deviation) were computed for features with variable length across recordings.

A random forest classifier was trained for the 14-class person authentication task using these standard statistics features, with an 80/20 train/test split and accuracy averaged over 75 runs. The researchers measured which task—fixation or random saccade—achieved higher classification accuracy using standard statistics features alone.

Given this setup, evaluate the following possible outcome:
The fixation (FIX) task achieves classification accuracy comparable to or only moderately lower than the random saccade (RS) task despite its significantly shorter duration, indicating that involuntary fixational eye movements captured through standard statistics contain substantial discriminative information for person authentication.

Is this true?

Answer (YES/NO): NO